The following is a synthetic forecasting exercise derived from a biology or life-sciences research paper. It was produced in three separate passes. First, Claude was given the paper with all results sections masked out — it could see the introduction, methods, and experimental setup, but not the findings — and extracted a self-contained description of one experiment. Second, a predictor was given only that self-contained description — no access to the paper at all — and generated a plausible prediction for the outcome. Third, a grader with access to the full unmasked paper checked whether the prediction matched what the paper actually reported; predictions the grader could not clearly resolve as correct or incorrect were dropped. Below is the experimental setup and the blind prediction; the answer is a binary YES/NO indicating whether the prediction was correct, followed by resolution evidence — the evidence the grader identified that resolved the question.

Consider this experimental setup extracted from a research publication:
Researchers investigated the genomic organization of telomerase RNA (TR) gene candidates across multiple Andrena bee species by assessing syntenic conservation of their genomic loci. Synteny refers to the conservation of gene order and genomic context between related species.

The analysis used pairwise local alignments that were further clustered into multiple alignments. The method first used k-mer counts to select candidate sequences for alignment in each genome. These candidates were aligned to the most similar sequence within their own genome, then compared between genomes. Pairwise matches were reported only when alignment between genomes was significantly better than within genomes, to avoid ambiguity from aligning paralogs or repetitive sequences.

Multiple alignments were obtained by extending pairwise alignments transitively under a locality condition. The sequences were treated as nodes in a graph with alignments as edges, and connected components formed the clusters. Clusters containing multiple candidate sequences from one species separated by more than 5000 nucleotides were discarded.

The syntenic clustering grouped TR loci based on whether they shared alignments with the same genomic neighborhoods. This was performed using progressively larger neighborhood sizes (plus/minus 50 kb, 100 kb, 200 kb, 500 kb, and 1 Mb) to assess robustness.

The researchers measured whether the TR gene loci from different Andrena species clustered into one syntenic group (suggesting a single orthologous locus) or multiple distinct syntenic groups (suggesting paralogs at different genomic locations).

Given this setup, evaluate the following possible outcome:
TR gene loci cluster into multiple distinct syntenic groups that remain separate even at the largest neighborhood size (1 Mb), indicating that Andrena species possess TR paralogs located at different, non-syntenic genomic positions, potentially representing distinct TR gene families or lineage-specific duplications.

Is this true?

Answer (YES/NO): YES